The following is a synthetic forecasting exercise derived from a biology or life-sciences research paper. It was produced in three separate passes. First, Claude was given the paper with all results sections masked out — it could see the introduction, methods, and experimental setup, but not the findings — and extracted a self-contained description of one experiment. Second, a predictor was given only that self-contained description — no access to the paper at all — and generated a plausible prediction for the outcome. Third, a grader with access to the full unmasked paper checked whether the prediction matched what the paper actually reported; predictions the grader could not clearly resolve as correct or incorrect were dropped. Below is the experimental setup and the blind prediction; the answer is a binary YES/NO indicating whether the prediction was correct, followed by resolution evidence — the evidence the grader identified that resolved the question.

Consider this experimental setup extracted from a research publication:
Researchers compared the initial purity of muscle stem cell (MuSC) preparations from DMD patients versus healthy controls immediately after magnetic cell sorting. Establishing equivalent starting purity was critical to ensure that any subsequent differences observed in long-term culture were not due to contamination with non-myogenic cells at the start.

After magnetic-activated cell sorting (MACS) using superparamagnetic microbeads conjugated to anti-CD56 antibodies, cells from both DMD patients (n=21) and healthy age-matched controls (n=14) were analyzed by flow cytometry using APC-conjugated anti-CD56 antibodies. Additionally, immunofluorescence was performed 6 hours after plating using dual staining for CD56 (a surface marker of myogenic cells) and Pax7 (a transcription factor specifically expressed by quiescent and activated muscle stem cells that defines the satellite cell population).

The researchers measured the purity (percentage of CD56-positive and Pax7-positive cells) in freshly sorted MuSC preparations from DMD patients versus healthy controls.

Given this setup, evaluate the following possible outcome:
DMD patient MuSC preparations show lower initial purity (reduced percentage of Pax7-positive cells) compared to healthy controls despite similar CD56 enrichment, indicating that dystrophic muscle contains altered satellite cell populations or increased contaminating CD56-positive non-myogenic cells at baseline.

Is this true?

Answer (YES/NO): NO